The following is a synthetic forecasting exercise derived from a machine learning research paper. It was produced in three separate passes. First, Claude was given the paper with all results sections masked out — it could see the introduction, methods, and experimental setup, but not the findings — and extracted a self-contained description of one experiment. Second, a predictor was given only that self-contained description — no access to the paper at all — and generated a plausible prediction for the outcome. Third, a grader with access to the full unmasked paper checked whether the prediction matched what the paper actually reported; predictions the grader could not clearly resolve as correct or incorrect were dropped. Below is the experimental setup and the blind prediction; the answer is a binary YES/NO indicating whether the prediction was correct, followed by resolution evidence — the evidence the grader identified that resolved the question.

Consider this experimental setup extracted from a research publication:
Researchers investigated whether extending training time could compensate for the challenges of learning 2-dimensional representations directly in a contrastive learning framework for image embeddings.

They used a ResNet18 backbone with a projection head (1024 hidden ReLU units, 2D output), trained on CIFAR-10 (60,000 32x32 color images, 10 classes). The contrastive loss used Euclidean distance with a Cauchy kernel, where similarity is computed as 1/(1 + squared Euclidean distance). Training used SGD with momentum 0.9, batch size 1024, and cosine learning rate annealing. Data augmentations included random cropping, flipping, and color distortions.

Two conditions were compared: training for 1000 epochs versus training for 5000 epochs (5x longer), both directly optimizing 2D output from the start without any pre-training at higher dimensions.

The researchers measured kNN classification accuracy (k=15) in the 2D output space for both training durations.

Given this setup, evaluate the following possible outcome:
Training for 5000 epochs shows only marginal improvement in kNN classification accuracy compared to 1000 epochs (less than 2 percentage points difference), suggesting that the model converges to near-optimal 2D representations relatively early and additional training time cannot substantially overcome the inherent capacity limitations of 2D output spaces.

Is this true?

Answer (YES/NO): NO